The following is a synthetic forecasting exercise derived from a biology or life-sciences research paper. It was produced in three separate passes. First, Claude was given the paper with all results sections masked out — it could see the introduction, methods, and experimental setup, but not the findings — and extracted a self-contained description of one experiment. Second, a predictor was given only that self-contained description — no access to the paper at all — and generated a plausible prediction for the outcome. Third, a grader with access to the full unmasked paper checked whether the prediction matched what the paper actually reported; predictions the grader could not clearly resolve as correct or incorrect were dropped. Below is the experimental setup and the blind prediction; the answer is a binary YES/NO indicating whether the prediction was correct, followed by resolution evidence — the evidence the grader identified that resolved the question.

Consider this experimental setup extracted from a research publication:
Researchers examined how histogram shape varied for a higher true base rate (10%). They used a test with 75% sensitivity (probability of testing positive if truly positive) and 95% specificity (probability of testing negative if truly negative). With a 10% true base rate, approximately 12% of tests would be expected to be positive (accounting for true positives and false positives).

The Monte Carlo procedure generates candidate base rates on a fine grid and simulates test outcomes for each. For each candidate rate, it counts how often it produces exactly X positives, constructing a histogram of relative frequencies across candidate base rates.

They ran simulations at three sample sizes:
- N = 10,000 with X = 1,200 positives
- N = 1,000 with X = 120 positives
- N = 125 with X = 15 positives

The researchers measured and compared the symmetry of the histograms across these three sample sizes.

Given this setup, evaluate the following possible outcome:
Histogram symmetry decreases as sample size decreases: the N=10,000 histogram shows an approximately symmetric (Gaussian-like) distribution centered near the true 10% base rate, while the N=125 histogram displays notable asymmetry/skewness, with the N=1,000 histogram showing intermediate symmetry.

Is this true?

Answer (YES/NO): NO